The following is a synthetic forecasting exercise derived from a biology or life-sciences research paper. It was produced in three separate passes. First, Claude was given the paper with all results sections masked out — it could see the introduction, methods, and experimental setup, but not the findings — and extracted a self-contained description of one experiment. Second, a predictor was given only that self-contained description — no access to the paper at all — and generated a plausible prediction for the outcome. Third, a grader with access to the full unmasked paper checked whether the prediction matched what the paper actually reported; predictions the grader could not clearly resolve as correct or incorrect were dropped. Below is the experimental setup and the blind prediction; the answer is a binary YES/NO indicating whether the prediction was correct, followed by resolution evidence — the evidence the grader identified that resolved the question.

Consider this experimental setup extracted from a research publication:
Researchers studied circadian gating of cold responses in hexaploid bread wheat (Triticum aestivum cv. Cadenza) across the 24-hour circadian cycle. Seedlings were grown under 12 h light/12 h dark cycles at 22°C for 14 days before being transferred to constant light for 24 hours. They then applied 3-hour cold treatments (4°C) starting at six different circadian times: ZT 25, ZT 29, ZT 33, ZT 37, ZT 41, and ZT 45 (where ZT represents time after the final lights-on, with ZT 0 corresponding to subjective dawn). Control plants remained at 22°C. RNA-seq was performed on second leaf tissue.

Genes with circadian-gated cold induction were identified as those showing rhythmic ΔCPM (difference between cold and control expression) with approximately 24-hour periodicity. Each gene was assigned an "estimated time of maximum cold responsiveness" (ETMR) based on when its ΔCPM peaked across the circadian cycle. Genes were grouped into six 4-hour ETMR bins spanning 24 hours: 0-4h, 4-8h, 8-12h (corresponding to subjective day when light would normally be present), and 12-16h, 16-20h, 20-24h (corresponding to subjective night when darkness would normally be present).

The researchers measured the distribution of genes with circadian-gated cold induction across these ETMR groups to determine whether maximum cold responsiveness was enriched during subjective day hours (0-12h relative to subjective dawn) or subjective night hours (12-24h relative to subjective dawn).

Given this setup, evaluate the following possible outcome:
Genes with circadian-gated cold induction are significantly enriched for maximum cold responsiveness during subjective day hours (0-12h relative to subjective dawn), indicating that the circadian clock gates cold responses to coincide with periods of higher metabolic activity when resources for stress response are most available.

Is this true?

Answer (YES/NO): NO